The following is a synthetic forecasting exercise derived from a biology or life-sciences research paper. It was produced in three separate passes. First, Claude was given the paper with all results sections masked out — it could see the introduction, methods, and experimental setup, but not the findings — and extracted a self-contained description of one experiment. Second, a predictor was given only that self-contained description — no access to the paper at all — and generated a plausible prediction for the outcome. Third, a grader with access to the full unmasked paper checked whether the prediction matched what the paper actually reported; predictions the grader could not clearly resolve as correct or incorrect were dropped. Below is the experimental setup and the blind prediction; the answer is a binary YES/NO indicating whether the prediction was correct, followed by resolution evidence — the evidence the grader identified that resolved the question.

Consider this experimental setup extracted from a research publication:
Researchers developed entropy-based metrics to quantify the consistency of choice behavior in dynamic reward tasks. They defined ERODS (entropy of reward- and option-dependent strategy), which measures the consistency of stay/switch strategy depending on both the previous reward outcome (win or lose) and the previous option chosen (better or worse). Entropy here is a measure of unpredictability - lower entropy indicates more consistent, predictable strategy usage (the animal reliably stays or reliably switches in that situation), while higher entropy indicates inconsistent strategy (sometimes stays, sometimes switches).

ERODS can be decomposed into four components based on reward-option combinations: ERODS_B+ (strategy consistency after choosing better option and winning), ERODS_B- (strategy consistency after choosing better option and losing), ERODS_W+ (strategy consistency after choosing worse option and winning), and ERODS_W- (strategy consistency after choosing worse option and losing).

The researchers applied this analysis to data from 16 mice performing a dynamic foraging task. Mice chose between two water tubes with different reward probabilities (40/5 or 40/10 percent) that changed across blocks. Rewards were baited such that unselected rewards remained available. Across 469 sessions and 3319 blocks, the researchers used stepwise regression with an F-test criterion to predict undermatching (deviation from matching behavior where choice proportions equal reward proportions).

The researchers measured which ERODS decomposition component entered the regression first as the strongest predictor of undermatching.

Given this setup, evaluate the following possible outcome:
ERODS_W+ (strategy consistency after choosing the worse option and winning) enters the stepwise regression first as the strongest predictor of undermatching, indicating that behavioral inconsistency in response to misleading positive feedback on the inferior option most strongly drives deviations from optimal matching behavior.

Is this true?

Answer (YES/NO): NO